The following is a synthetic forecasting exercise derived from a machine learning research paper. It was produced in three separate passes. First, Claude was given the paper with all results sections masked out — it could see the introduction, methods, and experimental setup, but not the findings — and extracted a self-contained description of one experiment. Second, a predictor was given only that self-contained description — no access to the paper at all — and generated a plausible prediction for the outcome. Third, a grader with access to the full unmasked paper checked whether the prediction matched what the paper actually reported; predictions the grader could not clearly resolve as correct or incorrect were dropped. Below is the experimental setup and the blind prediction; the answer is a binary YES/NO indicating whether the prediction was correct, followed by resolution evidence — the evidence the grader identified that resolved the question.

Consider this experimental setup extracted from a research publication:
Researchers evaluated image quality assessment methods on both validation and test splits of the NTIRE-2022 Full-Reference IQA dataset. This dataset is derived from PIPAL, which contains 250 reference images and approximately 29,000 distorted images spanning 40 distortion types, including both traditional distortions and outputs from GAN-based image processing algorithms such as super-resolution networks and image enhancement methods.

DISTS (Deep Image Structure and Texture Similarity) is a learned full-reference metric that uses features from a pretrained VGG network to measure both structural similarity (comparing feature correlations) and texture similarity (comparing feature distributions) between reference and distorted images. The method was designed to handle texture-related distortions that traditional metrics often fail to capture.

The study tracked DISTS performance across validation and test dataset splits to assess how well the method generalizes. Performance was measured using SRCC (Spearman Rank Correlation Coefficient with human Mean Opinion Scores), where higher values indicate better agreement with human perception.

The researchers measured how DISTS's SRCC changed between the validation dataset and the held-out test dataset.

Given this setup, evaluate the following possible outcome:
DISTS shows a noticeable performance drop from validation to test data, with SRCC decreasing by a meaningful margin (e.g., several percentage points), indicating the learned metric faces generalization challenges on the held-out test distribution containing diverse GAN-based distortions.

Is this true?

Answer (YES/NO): NO